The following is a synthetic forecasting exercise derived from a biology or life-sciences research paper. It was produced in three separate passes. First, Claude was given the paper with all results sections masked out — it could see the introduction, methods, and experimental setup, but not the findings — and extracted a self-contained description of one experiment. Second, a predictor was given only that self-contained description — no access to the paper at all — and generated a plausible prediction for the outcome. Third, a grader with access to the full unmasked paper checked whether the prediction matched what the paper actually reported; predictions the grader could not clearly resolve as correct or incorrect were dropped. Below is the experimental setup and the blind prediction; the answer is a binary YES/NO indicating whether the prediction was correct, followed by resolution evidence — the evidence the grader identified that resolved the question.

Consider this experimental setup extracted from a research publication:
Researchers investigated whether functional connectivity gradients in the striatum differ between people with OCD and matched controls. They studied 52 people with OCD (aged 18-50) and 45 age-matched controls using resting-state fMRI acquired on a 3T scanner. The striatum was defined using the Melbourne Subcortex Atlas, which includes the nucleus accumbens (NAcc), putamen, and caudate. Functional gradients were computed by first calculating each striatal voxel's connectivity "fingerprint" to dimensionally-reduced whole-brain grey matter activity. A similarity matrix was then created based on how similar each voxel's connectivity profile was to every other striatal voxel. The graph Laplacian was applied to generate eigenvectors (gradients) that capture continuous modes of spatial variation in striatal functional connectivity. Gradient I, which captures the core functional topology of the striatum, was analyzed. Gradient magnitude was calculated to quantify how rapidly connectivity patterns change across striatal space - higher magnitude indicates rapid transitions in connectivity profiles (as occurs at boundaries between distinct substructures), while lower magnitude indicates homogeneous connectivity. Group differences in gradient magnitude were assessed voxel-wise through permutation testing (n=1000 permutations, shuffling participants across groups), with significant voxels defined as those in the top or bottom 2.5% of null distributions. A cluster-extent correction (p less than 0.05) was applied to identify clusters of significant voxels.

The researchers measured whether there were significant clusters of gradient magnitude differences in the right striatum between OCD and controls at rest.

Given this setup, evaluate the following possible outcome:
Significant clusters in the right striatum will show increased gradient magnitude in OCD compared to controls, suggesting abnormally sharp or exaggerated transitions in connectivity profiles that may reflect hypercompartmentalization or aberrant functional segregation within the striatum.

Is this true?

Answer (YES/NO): NO